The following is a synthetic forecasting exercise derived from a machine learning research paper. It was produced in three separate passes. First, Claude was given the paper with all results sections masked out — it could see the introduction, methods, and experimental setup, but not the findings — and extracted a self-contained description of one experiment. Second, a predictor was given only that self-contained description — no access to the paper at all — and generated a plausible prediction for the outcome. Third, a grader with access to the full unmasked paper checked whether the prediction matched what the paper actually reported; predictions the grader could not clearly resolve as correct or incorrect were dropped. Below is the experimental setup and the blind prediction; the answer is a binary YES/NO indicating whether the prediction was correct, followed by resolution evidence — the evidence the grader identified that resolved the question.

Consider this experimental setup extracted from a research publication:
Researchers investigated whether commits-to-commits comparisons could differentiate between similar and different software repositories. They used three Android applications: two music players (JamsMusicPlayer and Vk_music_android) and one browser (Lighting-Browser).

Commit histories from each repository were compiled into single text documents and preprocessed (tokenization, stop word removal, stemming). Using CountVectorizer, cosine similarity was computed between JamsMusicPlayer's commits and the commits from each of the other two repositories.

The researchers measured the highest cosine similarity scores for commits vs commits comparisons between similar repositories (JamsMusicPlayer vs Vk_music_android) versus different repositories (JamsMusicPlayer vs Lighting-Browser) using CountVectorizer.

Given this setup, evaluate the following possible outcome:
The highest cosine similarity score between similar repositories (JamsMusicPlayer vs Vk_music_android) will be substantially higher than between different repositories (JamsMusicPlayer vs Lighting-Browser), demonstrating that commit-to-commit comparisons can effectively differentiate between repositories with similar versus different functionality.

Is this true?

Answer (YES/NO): NO